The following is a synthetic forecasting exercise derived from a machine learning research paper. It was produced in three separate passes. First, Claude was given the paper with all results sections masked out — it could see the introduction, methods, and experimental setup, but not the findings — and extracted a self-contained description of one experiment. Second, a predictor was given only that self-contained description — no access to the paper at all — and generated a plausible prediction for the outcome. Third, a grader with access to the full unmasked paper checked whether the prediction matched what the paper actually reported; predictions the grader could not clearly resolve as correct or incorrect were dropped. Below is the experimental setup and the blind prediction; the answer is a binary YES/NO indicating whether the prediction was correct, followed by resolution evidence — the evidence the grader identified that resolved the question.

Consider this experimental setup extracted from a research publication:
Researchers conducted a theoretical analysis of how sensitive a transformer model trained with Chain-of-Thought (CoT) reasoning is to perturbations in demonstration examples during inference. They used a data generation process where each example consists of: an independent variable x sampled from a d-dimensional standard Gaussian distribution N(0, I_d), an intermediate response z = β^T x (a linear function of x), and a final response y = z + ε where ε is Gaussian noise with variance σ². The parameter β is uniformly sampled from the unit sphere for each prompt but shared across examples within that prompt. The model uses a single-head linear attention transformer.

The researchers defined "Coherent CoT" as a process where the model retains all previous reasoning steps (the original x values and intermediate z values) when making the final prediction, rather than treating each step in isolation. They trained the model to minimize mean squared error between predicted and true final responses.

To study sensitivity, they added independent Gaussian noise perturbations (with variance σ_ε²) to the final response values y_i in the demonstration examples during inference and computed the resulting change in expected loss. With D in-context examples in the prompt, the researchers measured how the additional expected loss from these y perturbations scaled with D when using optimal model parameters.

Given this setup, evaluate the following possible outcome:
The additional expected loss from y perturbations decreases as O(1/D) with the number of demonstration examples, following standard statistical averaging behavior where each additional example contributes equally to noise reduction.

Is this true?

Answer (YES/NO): NO